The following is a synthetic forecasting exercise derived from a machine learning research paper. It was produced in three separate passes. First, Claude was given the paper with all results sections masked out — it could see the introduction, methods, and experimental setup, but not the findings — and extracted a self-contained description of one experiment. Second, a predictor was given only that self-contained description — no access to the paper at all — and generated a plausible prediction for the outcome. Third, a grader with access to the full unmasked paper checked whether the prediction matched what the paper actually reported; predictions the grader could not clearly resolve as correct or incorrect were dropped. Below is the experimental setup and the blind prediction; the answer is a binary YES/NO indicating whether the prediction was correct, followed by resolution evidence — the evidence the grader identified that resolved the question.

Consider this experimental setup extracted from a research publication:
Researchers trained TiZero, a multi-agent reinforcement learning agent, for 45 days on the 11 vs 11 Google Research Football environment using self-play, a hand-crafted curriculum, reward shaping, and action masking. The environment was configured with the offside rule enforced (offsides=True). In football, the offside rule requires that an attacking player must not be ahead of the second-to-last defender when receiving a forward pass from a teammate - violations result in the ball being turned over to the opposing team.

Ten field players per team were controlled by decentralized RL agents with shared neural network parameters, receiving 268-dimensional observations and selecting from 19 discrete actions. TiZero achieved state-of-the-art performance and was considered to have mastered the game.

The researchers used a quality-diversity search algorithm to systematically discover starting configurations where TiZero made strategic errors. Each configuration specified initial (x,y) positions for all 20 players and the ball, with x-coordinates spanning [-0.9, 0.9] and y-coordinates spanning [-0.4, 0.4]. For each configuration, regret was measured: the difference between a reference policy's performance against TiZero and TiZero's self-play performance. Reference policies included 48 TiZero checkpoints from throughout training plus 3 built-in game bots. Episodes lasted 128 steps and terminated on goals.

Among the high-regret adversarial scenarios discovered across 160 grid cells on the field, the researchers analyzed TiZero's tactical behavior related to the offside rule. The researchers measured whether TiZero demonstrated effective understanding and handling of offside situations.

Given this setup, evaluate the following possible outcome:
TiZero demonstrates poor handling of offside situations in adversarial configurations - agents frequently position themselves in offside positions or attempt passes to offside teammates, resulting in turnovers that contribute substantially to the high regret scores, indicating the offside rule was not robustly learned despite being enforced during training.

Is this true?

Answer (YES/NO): YES